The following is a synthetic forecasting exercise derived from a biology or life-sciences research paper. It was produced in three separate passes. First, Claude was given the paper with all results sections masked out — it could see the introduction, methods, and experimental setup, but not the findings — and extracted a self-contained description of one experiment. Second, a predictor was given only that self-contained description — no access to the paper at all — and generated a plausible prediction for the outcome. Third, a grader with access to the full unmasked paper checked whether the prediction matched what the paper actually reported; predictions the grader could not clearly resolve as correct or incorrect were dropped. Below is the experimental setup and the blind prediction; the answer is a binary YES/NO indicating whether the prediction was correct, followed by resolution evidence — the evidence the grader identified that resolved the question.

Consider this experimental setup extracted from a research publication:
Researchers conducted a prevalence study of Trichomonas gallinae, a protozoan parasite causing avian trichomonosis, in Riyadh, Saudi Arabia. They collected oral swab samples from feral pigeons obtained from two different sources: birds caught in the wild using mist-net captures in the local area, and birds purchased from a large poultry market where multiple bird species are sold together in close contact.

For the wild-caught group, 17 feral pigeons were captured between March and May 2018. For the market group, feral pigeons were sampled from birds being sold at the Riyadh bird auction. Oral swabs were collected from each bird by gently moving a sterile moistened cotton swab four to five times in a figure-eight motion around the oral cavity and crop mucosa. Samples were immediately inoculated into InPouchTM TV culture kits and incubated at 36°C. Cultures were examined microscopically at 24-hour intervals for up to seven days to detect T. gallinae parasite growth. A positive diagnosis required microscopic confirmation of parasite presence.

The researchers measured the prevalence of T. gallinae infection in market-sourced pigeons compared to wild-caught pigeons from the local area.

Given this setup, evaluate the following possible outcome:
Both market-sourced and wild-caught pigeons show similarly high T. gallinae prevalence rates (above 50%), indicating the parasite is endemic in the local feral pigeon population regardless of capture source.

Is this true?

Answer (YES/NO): NO